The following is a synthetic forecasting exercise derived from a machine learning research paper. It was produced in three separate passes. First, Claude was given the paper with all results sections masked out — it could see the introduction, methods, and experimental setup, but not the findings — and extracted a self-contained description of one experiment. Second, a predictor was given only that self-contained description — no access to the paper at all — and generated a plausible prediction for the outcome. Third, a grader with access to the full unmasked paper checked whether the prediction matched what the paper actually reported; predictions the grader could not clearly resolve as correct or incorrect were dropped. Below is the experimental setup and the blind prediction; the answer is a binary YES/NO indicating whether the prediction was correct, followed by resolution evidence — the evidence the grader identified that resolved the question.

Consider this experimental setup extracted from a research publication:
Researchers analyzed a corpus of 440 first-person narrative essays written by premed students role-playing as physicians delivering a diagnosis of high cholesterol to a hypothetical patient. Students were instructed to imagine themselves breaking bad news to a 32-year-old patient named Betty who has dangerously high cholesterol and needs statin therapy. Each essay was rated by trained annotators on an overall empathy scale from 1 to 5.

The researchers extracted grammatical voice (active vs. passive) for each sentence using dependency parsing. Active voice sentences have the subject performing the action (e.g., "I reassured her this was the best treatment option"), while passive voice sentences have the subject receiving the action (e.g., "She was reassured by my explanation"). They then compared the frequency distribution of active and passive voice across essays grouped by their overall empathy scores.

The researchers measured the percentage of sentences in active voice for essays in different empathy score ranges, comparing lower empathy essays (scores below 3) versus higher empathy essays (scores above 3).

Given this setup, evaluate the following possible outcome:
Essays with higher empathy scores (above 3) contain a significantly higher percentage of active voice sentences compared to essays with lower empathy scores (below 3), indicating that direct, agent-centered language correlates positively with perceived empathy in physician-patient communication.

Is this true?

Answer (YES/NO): YES